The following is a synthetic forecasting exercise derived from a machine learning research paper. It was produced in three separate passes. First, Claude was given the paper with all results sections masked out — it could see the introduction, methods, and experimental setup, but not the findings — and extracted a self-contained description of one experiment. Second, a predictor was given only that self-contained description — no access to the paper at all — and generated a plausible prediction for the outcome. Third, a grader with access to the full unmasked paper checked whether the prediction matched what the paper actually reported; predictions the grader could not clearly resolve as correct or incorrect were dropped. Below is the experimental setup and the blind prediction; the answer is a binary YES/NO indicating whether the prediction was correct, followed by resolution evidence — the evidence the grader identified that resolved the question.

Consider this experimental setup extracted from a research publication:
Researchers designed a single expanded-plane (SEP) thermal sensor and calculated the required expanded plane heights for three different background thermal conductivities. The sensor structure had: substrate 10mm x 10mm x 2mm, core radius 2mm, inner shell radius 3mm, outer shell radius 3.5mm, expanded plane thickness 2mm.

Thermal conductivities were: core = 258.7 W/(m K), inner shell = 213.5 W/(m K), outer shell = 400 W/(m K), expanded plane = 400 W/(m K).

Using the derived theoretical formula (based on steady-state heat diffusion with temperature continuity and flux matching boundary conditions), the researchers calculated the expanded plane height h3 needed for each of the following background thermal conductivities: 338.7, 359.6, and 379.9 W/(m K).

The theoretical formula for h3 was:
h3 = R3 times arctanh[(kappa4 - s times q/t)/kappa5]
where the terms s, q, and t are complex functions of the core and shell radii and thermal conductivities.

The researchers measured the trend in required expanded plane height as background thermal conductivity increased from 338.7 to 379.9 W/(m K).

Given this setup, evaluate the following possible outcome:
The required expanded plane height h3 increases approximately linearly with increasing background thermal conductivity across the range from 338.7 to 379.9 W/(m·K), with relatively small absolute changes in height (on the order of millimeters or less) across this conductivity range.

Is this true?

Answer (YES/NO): YES